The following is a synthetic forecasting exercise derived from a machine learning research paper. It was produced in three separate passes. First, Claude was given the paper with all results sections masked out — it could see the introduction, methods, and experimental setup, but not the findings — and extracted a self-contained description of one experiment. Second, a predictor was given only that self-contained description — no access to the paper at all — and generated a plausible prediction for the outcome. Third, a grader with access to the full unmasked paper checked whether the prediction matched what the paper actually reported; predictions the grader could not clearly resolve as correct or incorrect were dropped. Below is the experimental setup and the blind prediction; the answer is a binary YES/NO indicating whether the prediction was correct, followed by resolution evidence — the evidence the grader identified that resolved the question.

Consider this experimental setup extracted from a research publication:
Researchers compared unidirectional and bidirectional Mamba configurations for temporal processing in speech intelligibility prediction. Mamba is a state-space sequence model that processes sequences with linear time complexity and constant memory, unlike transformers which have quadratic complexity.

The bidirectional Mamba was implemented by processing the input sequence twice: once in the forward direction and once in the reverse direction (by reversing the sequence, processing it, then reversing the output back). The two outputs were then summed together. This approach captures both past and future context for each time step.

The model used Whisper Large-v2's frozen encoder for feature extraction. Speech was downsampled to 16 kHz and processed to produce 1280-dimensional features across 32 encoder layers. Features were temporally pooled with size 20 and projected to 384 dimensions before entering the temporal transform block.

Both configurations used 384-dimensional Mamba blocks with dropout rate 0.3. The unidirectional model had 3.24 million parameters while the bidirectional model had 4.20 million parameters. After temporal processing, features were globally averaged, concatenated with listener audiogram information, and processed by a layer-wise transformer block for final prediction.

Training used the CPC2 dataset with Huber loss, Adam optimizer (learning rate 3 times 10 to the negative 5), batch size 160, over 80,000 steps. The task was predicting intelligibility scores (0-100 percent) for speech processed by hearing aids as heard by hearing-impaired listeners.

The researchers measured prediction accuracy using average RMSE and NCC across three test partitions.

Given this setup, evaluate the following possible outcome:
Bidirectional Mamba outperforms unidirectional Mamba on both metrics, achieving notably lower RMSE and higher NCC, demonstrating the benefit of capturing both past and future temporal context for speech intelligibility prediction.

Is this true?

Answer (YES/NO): NO